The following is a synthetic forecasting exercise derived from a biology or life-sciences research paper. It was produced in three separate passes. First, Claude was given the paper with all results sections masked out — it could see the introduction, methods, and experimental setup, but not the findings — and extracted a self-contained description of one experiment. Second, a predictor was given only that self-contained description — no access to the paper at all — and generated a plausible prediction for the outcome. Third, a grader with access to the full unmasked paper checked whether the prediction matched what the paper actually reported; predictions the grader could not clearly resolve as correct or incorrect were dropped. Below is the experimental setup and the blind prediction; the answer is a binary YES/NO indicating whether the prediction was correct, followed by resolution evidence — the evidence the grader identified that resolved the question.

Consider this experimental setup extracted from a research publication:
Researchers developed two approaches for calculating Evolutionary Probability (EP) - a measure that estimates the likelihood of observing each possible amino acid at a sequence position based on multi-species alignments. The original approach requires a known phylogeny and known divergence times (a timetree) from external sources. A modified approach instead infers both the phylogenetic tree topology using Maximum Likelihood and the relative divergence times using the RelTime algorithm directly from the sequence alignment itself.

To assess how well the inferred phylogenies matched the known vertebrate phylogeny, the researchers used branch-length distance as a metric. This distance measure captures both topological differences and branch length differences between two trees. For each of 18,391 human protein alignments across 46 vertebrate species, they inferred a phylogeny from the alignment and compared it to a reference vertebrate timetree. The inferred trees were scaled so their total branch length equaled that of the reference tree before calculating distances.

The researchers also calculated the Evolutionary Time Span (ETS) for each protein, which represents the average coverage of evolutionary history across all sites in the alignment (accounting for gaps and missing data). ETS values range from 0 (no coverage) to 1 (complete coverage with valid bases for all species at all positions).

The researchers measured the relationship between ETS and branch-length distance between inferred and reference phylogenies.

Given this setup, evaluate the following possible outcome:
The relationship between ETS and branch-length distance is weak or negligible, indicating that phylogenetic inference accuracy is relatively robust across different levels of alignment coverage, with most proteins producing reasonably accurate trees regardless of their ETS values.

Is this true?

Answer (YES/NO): NO